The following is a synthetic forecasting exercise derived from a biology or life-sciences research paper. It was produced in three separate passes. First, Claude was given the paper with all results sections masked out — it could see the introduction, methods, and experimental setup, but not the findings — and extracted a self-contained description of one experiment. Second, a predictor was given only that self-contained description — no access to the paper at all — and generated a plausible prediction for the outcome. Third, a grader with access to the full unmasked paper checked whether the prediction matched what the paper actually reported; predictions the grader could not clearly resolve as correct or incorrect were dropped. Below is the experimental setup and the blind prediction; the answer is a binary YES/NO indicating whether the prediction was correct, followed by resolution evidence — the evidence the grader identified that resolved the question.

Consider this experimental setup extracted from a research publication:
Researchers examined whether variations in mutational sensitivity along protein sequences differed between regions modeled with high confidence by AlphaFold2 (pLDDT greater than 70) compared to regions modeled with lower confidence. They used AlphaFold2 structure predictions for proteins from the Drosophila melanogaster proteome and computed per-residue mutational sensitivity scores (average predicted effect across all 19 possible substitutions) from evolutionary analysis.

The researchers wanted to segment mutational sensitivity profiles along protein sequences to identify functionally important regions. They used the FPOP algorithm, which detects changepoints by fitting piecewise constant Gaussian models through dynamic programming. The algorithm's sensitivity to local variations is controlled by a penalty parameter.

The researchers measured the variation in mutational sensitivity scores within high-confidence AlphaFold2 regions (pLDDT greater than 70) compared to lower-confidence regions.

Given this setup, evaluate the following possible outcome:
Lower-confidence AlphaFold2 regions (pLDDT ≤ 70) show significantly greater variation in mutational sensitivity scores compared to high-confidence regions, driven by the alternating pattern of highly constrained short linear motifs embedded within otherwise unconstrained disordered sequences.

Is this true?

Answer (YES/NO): NO